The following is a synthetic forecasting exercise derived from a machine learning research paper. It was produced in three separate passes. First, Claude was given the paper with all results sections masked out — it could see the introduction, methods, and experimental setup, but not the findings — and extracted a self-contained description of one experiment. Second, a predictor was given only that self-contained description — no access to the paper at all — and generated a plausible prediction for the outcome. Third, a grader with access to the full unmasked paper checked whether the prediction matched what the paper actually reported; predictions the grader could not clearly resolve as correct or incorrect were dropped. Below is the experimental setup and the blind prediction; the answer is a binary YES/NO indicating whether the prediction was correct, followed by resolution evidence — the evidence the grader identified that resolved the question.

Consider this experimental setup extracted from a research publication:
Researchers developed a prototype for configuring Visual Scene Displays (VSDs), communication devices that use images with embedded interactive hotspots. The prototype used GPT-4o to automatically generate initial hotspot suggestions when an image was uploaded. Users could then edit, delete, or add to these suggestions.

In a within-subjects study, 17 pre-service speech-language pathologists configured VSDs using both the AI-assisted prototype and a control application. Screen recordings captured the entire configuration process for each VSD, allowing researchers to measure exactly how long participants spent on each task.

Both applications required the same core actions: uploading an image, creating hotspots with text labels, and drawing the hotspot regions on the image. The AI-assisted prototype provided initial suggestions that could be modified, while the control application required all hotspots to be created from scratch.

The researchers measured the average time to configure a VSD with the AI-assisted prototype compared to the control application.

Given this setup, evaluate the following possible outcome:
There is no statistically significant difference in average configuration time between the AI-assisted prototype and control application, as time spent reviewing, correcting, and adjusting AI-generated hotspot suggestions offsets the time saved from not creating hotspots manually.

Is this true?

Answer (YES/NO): NO